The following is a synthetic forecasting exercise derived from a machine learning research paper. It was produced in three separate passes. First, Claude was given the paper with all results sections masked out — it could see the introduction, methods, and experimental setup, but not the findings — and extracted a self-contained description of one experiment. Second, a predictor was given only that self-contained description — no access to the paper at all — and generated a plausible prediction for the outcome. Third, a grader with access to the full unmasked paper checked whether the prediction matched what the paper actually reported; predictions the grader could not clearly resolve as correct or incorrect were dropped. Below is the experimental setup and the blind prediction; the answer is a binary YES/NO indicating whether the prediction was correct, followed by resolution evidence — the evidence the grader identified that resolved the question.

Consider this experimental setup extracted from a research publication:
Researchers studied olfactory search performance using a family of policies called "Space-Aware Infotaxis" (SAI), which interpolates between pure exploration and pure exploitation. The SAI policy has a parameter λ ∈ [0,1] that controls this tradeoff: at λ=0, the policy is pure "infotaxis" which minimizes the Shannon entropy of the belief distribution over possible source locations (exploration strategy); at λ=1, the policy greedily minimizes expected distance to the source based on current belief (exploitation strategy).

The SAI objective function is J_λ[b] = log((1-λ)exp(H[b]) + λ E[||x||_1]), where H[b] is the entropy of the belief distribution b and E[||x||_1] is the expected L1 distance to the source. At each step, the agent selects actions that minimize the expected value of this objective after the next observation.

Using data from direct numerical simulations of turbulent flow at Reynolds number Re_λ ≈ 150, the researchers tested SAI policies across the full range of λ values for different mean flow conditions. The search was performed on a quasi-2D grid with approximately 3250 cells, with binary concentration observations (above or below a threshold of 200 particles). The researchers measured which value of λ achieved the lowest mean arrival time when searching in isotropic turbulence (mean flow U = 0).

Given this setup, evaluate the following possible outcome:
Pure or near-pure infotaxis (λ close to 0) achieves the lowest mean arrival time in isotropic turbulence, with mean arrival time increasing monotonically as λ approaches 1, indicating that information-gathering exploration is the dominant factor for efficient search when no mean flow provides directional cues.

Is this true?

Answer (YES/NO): NO